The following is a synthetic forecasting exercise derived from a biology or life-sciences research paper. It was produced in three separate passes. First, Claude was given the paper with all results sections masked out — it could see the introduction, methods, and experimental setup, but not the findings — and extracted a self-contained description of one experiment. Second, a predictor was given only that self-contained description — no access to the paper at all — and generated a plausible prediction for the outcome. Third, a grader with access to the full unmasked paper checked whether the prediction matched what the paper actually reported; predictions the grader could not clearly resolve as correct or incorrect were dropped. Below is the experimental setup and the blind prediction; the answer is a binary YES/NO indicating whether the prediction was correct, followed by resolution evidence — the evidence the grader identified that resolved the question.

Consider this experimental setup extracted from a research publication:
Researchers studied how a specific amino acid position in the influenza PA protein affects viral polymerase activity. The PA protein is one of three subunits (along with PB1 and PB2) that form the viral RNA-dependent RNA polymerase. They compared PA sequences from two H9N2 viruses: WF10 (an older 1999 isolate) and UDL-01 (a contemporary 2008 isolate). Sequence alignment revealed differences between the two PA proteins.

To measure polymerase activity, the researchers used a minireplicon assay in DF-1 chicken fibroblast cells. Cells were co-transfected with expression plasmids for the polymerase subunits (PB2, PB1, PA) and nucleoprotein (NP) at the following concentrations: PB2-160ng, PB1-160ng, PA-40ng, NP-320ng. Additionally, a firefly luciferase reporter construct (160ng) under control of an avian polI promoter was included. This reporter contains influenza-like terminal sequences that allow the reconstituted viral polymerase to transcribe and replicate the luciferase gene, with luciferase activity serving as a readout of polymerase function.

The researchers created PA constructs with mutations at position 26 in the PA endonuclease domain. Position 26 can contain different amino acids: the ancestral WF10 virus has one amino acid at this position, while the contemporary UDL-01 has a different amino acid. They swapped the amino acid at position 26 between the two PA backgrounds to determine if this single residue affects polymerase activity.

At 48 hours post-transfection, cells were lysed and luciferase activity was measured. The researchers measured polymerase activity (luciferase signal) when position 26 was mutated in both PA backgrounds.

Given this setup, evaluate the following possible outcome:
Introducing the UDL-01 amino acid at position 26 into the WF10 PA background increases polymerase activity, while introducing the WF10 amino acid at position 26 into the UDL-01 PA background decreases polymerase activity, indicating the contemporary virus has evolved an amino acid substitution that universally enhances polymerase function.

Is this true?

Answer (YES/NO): NO